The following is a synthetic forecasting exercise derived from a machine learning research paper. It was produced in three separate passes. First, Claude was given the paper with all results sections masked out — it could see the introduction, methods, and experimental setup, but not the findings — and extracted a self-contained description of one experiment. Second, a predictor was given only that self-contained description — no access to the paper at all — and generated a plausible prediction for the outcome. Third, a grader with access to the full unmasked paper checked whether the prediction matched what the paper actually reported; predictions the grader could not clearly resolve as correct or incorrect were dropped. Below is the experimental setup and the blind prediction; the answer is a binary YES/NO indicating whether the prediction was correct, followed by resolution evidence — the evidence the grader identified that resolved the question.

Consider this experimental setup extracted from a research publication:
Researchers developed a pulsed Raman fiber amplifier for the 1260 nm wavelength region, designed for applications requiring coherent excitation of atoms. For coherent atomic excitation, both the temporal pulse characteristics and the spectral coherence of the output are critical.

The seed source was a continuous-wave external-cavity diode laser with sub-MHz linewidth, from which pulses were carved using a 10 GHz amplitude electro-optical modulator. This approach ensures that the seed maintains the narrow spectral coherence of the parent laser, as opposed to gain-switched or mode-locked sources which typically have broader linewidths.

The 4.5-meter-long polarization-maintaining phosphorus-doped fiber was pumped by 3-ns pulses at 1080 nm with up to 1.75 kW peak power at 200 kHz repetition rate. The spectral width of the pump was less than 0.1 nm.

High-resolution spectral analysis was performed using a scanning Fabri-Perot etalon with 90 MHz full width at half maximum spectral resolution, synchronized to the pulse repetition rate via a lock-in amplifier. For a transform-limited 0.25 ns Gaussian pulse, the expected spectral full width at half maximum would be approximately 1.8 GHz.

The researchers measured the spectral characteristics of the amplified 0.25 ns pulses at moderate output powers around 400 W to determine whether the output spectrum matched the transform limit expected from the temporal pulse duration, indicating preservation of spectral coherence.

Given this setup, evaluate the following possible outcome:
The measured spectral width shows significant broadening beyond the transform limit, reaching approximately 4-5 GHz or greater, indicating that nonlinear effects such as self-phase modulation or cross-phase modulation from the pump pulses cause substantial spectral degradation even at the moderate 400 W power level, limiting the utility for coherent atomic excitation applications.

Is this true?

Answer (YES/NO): NO